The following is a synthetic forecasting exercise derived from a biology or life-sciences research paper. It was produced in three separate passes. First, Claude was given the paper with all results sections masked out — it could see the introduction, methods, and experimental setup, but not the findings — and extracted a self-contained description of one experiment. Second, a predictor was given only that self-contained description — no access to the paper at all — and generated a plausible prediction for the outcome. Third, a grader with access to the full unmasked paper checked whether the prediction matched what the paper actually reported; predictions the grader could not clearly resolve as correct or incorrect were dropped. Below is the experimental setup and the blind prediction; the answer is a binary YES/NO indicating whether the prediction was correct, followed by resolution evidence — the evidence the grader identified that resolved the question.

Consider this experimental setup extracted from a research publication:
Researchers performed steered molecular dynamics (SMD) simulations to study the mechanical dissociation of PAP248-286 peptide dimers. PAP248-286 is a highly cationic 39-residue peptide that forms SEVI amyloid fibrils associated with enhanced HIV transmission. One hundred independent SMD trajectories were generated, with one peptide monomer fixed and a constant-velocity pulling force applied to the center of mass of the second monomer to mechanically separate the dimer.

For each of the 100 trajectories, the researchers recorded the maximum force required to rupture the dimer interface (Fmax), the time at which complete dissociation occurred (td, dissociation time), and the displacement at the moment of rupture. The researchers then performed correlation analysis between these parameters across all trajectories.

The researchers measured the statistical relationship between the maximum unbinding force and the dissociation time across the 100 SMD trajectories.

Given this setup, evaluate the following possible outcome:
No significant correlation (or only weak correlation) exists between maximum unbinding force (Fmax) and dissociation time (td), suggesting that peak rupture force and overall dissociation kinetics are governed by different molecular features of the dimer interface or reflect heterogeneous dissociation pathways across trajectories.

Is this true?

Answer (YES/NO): NO